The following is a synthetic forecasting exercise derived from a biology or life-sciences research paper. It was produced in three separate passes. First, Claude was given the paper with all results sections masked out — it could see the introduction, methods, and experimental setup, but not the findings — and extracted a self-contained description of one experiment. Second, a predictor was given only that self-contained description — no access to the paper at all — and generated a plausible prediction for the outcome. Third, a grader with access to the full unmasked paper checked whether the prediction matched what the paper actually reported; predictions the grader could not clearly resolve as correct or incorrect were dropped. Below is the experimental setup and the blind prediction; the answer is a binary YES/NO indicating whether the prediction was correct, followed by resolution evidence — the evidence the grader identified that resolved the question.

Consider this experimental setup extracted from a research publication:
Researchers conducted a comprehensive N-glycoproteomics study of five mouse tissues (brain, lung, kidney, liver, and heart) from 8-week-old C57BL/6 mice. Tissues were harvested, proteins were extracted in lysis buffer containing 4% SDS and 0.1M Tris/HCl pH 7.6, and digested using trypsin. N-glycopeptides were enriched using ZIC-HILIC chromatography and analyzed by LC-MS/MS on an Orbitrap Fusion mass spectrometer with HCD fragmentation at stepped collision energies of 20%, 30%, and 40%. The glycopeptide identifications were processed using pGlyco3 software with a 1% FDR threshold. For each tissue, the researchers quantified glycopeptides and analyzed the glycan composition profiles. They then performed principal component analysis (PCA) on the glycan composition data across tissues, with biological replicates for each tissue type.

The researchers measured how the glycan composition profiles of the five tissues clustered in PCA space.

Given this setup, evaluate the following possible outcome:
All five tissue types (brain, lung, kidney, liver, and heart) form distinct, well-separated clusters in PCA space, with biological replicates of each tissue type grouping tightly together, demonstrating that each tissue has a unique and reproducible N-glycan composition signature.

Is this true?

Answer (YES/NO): NO